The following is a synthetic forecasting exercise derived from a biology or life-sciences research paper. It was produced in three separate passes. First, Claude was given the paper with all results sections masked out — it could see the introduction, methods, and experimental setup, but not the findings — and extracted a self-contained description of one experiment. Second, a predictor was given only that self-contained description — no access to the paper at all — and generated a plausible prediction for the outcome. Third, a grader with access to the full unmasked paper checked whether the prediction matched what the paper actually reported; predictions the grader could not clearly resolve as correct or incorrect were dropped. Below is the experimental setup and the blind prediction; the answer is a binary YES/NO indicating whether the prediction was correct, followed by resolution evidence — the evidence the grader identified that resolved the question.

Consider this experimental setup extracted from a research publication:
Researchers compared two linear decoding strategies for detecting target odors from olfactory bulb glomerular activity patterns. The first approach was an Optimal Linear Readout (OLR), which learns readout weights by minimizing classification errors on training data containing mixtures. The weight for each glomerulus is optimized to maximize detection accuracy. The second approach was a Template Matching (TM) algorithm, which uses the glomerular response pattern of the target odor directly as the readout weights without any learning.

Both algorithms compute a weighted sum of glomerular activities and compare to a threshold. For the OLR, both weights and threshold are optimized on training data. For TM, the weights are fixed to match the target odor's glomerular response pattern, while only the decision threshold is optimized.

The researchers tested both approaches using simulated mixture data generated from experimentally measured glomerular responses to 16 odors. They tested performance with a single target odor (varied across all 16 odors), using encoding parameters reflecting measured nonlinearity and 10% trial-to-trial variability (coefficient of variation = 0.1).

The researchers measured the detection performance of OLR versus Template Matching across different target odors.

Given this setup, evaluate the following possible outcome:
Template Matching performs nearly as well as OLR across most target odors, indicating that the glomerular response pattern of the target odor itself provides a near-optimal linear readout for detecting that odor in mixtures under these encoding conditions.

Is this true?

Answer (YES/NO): NO